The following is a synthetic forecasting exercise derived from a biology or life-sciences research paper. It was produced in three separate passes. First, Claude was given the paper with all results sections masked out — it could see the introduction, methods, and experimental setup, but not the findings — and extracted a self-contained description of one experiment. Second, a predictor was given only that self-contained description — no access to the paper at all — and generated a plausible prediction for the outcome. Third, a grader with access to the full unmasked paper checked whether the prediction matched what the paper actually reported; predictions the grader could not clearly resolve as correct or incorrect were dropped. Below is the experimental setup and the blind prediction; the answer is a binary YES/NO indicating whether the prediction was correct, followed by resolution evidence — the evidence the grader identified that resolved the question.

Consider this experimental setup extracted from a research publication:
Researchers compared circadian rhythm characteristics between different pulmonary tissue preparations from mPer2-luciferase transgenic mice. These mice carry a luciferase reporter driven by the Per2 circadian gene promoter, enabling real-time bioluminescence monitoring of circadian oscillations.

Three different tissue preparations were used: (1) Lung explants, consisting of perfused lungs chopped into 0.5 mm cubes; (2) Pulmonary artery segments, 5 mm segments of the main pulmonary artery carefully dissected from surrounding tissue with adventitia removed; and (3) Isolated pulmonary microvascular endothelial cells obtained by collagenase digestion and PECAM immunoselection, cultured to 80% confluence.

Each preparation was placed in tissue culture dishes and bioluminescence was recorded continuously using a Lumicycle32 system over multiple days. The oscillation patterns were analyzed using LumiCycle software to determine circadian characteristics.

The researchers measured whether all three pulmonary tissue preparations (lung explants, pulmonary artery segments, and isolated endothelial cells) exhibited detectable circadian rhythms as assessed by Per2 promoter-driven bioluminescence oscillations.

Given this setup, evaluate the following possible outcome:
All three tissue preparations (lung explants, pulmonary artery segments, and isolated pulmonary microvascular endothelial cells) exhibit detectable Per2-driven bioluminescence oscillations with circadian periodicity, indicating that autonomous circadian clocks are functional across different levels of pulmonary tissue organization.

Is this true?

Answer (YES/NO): YES